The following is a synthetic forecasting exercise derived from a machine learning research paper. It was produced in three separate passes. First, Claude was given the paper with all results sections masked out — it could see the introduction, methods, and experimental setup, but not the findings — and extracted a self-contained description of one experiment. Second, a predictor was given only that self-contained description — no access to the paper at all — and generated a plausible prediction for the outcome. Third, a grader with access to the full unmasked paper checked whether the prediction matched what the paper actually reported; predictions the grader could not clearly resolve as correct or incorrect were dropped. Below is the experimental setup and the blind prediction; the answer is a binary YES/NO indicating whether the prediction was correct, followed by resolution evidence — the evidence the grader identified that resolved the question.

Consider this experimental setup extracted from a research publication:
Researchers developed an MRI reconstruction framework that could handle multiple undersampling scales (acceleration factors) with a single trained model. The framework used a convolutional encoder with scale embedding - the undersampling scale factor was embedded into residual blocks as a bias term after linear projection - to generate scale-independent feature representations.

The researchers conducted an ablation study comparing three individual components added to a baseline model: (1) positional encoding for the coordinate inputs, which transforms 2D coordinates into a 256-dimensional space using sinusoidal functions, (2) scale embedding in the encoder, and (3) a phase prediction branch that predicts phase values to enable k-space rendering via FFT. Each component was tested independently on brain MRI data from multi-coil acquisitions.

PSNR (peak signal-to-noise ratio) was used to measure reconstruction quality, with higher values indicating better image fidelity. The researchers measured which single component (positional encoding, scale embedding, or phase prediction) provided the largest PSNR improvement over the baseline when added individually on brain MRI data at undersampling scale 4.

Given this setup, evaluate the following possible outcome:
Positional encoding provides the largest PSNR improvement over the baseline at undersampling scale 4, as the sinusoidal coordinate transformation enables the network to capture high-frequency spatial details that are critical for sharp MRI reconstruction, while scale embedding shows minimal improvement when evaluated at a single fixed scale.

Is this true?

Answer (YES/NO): NO